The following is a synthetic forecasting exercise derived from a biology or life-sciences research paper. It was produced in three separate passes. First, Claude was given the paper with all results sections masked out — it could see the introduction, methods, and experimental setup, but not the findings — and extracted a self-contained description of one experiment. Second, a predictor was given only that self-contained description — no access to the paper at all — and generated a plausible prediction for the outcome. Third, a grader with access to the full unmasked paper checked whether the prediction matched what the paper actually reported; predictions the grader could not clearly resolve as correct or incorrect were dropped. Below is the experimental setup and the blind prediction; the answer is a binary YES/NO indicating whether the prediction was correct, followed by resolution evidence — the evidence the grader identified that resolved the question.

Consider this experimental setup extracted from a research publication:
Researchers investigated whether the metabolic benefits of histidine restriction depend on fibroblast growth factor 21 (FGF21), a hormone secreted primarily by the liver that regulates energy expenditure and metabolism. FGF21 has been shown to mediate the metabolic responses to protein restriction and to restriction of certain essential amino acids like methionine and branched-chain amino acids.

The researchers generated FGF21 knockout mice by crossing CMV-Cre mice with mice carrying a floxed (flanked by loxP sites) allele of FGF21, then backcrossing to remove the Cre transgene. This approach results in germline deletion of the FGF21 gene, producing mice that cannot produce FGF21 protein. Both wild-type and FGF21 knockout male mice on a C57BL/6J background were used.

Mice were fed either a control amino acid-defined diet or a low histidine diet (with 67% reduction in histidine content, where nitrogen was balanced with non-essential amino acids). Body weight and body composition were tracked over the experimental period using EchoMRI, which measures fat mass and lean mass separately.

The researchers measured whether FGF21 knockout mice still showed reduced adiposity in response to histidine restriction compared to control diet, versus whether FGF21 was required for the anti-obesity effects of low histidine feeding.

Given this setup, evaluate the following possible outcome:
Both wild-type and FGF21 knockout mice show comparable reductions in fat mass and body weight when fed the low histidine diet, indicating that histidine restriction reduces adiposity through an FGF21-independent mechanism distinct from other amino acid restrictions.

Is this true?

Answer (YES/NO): YES